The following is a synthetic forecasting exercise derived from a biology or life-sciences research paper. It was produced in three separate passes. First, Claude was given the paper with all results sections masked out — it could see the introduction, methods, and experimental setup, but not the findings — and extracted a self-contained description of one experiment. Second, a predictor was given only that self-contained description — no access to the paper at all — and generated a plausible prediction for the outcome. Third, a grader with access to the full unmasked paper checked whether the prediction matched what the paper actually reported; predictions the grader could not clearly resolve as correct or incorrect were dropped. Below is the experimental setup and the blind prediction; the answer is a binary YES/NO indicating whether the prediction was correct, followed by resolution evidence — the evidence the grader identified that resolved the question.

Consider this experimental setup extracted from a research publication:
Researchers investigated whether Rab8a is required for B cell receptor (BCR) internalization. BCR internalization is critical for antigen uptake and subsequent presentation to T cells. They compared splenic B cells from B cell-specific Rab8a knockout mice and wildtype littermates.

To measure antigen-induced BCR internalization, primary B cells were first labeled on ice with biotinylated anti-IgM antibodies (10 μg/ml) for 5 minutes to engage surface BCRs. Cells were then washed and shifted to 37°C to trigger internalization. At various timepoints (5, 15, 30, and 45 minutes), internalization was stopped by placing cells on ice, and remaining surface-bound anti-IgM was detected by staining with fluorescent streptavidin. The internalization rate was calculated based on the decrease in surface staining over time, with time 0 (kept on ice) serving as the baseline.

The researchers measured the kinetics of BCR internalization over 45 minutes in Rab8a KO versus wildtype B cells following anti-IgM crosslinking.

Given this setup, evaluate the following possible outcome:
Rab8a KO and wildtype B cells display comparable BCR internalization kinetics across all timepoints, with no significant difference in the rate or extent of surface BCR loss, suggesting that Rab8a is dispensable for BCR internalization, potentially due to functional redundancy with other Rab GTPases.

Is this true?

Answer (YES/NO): YES